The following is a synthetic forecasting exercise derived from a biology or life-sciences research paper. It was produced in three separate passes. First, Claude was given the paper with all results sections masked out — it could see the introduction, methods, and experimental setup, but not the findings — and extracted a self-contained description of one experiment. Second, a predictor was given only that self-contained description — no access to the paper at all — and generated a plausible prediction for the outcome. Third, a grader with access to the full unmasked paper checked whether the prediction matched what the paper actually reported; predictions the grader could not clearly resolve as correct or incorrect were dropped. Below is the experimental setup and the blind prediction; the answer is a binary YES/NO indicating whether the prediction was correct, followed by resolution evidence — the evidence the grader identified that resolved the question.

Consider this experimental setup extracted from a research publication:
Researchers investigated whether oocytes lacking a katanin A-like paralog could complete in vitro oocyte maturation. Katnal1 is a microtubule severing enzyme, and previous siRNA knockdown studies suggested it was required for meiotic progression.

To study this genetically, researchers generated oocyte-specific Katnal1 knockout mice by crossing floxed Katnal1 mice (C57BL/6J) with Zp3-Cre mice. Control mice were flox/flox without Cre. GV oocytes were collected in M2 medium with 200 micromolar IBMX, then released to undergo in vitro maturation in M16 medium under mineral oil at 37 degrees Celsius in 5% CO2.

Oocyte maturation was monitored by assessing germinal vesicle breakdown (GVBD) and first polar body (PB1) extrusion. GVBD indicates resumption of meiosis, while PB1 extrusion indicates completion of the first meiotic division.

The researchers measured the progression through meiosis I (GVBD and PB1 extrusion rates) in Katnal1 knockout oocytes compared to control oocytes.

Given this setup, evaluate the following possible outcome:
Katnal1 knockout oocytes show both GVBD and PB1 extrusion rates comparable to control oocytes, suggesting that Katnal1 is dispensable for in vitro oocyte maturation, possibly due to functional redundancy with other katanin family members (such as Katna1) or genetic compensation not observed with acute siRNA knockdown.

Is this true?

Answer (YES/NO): YES